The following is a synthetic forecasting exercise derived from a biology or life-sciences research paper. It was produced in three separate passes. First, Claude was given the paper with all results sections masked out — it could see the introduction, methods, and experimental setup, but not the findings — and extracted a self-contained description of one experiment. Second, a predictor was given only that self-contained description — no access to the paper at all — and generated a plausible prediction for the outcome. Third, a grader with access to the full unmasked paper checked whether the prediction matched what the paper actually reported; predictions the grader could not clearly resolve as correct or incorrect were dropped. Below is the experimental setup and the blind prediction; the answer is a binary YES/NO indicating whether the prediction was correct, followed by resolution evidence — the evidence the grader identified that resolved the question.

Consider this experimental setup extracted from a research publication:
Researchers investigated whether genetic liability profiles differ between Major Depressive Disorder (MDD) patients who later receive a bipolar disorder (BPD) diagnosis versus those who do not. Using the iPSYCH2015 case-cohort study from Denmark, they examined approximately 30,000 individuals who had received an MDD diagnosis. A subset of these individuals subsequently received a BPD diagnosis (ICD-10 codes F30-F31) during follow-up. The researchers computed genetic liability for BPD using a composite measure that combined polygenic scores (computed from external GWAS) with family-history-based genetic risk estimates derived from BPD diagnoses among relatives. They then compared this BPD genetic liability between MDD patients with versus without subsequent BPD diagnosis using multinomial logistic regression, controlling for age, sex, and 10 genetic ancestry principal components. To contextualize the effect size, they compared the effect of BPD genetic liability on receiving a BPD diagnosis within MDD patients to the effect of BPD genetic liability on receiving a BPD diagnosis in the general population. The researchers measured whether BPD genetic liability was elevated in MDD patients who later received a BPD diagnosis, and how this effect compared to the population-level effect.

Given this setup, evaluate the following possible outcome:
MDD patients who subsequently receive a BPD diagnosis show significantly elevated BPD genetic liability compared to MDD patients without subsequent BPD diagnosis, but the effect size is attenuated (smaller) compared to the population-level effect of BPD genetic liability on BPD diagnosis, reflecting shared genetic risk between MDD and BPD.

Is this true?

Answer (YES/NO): NO